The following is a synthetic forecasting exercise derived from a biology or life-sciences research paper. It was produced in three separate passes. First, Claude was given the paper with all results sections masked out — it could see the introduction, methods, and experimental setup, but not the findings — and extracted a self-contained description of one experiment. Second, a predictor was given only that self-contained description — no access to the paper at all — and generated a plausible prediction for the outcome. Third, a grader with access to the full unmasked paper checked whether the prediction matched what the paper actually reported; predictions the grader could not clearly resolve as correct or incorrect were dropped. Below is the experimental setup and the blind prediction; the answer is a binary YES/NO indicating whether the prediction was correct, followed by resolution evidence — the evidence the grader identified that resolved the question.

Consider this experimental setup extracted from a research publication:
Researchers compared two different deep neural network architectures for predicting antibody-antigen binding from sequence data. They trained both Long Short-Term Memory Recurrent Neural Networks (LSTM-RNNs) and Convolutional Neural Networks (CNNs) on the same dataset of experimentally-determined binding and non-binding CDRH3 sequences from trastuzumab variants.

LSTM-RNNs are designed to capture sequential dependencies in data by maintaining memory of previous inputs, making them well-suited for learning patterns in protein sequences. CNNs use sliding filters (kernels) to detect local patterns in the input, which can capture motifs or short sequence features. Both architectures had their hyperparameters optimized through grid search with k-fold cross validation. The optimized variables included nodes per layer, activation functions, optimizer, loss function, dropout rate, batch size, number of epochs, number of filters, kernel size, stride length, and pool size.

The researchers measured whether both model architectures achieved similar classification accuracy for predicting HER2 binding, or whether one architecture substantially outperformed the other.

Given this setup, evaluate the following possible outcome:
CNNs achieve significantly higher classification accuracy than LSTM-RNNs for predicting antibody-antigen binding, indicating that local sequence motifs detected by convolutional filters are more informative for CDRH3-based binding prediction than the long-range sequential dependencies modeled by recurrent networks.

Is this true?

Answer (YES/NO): NO